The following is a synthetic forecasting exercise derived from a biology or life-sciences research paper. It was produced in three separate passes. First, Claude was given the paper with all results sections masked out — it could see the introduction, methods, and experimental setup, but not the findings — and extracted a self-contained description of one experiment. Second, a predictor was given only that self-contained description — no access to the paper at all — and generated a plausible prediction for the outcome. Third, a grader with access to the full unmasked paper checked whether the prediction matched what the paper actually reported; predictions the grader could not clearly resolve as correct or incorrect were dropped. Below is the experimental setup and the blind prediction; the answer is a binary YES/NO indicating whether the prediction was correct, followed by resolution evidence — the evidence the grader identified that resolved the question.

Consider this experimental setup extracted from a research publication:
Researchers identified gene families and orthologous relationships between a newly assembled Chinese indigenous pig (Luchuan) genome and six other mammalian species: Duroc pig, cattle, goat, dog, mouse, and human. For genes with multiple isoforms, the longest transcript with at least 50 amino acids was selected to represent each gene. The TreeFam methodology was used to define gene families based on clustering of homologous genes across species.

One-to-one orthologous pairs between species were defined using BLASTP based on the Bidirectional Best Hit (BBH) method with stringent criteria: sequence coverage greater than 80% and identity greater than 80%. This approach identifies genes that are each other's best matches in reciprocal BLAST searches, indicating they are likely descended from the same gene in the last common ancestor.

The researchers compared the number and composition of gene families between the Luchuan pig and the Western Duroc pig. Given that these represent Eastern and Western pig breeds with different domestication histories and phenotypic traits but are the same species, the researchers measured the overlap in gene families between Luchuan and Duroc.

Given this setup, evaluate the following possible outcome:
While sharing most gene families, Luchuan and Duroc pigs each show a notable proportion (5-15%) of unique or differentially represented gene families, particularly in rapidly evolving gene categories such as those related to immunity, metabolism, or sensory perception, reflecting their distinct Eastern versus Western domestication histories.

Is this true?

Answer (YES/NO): NO